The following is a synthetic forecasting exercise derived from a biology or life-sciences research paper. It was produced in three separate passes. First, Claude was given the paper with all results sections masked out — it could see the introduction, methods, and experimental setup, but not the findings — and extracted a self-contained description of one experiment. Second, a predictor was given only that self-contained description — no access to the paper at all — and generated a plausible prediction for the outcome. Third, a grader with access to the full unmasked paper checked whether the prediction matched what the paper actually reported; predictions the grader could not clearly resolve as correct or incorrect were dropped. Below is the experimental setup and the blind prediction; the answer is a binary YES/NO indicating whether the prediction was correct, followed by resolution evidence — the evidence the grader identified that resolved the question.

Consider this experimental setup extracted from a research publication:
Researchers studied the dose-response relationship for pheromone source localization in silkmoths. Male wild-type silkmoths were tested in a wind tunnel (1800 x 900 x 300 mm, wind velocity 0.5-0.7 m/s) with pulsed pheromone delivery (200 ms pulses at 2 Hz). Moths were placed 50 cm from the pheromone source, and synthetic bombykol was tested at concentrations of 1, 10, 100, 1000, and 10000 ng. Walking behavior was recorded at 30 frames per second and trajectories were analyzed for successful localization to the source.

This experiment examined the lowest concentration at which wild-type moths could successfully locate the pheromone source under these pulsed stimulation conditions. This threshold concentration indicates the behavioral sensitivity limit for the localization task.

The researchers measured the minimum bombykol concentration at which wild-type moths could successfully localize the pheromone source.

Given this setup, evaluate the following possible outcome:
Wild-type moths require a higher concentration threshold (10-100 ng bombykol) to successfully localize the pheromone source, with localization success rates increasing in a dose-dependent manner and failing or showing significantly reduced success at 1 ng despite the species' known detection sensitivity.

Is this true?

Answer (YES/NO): NO